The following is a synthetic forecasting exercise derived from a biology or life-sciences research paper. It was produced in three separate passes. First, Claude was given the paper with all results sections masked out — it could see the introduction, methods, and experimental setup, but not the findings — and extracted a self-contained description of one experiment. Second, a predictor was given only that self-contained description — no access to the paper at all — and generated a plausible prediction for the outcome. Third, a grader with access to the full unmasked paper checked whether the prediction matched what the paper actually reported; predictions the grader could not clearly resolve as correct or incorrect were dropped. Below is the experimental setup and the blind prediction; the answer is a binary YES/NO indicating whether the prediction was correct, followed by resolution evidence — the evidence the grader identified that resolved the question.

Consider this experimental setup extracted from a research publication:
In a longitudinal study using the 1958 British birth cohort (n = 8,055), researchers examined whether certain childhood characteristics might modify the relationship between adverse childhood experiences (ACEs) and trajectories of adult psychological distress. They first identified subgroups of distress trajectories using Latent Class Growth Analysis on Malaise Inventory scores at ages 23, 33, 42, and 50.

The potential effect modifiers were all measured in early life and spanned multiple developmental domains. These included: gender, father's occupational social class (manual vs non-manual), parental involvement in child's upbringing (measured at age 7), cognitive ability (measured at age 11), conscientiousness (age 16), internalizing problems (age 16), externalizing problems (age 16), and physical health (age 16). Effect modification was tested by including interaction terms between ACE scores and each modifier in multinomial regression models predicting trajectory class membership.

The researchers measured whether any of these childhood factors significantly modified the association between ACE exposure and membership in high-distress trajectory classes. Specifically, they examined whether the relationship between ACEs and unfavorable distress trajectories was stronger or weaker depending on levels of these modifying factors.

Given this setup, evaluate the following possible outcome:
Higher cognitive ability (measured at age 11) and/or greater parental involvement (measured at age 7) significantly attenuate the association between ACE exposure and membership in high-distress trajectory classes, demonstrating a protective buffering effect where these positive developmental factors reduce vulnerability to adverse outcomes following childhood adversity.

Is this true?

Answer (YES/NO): NO